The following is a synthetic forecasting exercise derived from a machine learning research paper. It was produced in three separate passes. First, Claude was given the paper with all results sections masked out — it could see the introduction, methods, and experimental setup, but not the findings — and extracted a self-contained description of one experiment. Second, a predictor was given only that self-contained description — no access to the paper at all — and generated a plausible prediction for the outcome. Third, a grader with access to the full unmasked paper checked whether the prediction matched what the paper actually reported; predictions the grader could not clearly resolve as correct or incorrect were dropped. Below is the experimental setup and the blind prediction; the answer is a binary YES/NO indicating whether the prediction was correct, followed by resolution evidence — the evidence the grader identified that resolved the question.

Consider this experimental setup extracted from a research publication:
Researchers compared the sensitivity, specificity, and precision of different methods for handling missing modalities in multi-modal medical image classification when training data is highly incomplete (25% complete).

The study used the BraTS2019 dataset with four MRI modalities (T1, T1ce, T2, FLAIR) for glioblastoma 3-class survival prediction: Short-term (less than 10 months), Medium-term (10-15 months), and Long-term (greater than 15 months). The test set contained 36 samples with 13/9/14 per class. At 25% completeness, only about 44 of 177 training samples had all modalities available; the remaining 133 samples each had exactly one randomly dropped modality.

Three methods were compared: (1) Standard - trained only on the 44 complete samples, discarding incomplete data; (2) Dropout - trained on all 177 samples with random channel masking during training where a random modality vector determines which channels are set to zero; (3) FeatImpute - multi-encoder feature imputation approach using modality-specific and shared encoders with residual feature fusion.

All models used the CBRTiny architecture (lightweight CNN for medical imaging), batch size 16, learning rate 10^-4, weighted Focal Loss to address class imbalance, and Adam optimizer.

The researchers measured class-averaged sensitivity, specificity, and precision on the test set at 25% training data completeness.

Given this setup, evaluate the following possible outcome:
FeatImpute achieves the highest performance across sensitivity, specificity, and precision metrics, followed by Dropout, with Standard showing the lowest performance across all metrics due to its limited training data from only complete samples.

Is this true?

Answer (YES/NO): NO